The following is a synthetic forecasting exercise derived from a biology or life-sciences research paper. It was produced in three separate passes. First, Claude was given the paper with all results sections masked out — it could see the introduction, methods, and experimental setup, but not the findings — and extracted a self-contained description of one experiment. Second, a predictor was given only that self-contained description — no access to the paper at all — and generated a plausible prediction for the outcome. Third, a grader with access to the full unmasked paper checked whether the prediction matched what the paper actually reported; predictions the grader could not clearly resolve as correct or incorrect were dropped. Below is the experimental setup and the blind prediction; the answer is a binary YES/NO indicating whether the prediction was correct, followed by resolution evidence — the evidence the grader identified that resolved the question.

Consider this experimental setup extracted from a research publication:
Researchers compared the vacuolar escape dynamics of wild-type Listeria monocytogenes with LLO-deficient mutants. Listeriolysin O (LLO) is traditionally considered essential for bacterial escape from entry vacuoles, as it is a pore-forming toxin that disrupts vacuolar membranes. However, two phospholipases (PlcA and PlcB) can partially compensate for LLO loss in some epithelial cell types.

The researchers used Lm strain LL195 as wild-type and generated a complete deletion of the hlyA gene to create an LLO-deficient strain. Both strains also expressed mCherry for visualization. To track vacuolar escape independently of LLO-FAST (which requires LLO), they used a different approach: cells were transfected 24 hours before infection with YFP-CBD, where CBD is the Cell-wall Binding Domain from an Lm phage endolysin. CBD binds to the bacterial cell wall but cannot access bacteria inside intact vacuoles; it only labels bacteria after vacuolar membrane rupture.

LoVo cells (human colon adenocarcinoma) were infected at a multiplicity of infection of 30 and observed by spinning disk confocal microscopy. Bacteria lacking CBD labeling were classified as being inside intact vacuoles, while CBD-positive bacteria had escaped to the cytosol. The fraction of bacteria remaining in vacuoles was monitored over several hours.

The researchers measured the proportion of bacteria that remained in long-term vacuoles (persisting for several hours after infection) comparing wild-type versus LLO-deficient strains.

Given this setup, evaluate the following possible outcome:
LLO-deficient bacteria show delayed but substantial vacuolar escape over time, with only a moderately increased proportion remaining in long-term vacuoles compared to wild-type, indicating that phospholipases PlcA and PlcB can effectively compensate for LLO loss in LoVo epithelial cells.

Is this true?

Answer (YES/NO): YES